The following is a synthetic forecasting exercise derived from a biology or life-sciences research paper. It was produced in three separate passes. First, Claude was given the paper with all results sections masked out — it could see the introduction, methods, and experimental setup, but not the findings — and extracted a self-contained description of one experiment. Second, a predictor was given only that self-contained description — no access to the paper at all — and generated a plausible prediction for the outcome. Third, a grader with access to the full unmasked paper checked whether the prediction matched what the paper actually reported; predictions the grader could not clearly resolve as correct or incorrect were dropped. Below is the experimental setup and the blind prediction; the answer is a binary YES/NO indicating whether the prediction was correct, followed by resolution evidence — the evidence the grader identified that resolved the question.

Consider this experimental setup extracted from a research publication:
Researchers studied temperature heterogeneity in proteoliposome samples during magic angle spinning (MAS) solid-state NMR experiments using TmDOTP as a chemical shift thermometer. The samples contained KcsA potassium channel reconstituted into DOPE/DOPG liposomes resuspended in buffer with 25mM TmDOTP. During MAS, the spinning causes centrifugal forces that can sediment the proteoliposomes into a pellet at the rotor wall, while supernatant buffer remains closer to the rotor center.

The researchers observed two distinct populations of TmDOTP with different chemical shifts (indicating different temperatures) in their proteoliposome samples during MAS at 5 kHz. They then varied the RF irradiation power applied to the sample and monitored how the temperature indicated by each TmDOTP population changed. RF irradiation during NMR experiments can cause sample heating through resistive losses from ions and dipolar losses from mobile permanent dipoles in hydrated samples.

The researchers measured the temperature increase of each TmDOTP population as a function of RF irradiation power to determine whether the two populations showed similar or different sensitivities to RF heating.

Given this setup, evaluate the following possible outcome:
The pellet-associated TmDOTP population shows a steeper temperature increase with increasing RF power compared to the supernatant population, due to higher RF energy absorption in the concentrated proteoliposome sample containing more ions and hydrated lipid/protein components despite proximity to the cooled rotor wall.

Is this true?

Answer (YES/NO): NO